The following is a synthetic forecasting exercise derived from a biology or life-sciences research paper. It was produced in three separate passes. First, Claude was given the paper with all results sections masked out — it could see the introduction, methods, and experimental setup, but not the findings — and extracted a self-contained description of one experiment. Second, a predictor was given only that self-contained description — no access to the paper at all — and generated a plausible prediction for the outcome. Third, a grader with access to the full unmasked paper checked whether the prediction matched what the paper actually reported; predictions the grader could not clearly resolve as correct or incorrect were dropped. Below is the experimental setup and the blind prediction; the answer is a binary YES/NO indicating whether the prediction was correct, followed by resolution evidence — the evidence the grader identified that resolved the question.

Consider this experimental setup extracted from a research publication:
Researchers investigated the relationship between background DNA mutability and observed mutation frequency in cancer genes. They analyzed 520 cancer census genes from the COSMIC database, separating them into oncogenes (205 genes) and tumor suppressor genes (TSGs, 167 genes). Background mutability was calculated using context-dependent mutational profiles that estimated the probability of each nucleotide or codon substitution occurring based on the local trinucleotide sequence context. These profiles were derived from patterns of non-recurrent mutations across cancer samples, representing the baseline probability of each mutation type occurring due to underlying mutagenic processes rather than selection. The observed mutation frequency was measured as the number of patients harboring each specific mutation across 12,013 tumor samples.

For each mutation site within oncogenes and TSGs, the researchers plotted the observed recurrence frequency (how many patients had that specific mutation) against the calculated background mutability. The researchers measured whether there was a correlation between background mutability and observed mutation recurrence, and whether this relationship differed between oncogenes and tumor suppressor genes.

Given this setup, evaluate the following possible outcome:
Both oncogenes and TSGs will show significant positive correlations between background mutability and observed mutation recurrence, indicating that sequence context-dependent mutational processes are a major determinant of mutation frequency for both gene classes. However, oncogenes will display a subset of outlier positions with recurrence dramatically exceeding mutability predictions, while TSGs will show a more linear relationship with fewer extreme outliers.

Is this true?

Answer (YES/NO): NO